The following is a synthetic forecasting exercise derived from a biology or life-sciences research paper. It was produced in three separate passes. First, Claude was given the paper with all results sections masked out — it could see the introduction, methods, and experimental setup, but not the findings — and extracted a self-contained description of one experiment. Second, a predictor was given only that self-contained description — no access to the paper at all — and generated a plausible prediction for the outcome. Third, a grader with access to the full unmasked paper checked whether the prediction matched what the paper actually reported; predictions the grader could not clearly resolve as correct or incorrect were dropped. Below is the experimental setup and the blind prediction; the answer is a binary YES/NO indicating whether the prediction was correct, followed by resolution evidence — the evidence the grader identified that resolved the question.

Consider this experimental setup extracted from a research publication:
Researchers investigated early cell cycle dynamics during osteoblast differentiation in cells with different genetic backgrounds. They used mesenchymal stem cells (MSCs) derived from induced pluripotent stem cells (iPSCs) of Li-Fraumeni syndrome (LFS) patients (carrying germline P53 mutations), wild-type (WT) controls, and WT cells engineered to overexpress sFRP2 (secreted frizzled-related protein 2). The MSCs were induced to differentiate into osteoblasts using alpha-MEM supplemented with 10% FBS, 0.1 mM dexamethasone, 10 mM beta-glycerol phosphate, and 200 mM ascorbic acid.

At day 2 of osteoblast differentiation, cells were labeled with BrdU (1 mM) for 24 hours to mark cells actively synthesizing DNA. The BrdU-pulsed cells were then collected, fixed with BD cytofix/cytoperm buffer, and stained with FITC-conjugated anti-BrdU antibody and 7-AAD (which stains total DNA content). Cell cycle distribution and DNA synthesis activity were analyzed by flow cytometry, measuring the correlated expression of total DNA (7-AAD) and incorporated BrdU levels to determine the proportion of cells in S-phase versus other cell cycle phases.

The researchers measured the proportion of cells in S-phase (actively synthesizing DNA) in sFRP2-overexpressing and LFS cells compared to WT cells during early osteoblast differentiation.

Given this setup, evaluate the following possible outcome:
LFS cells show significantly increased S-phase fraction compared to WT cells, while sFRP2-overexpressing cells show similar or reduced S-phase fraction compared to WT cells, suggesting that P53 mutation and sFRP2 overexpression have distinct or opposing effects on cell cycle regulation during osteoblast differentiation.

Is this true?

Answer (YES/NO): NO